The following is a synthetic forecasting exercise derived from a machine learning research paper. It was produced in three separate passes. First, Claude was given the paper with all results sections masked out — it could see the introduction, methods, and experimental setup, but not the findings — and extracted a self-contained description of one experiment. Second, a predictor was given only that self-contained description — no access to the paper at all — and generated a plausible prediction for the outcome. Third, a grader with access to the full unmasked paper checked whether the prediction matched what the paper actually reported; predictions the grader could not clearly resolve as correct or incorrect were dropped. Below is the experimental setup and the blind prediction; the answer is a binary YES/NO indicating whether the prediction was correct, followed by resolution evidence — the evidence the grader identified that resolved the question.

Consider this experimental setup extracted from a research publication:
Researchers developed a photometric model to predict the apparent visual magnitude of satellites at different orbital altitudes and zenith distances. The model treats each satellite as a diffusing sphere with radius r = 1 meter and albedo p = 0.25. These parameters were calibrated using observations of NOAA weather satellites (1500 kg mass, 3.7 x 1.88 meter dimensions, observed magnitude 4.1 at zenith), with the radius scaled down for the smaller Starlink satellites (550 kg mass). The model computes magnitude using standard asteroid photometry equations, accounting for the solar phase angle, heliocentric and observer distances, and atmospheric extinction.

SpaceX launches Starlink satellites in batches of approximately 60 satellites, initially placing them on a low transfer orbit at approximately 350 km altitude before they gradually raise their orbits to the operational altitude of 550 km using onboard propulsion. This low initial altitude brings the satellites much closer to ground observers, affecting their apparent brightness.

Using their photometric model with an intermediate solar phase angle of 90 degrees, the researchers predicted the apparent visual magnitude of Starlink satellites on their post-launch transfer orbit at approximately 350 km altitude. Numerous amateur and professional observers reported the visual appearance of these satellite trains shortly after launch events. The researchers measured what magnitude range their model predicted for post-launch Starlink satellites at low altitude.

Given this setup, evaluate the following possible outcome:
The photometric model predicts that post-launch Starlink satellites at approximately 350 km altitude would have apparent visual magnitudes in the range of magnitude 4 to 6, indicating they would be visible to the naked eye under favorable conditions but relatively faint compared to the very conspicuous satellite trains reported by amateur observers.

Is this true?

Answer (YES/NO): NO